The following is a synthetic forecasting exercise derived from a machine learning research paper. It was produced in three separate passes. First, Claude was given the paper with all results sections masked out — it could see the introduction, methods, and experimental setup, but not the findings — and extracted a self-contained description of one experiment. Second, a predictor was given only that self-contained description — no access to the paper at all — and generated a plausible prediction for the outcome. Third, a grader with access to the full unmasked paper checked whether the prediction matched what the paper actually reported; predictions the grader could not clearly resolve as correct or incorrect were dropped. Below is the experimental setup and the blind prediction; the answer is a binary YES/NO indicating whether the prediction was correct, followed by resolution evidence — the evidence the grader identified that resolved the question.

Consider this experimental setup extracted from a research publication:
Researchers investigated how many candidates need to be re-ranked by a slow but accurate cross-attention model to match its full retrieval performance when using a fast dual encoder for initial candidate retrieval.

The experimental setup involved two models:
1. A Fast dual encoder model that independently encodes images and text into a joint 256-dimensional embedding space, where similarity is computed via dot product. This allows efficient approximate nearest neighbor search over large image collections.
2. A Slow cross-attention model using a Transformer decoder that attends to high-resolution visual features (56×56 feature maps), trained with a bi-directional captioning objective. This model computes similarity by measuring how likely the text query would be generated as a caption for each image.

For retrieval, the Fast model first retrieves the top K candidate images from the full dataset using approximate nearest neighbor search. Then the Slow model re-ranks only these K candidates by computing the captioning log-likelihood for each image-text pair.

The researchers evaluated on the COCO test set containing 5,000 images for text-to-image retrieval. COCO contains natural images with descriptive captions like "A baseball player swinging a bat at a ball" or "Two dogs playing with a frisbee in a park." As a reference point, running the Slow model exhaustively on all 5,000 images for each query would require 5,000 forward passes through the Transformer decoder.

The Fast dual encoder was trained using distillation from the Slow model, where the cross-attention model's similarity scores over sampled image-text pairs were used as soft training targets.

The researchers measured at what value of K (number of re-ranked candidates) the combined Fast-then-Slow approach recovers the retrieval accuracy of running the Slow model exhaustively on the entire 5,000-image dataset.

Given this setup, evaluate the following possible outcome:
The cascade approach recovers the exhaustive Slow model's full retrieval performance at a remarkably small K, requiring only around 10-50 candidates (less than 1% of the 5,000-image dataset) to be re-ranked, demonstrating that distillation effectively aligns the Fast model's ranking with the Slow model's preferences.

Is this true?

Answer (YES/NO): YES